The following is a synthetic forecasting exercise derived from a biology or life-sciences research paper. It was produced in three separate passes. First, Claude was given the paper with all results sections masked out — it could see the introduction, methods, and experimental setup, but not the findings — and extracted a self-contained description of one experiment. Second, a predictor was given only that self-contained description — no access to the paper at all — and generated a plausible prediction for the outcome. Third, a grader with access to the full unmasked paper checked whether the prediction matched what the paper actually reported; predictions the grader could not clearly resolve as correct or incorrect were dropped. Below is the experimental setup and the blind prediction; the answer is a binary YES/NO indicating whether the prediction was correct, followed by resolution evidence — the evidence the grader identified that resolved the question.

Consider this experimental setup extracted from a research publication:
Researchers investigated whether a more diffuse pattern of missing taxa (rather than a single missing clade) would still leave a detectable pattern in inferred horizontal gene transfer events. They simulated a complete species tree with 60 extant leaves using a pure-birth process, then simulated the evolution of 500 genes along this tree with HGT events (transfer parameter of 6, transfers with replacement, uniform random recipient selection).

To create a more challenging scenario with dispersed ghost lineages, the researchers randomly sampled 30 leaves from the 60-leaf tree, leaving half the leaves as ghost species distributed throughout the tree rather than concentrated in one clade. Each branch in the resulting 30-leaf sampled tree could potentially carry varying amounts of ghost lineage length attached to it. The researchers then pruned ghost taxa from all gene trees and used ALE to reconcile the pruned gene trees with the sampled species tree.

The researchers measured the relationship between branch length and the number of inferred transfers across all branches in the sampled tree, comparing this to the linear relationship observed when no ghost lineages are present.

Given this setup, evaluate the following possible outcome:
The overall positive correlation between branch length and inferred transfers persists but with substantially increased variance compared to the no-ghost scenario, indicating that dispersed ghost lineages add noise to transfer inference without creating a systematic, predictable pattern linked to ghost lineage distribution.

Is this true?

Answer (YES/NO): NO